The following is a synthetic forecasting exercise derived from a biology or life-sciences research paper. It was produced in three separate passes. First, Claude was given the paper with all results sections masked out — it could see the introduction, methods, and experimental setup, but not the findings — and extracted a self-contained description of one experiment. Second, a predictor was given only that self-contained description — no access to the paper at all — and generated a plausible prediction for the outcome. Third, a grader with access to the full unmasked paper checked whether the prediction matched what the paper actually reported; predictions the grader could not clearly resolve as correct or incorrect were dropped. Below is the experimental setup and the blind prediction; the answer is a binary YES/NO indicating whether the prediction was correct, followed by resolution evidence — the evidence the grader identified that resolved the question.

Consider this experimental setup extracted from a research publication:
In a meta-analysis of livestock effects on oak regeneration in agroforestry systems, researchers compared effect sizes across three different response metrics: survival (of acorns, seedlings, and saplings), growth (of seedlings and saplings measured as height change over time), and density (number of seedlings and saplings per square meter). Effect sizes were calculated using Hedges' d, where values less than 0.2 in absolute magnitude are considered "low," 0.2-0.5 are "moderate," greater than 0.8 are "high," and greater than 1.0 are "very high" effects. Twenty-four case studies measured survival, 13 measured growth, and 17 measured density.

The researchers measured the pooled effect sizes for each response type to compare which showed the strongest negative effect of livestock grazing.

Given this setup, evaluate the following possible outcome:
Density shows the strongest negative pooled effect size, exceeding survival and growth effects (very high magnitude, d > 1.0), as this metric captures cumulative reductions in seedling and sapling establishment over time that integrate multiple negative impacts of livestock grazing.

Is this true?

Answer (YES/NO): NO